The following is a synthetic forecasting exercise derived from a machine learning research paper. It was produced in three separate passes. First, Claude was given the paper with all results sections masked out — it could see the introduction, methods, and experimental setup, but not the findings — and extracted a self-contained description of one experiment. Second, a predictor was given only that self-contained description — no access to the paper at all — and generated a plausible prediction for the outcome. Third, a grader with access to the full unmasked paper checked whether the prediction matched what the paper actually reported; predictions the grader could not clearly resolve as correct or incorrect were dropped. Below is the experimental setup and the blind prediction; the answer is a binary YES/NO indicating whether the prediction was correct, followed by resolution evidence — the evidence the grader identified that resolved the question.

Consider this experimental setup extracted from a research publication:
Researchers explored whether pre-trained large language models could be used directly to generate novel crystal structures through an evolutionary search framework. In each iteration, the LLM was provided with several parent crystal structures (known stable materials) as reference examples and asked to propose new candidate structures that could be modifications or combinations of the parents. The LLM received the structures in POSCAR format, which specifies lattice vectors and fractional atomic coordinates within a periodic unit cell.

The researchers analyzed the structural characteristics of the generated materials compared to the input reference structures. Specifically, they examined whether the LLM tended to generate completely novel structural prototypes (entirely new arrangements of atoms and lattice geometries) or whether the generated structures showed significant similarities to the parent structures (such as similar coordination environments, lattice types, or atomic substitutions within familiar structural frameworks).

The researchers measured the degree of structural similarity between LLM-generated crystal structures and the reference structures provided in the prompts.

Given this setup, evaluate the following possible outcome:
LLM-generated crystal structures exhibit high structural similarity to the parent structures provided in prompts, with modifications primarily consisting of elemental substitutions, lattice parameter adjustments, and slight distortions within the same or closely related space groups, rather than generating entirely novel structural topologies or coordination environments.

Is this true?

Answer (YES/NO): YES